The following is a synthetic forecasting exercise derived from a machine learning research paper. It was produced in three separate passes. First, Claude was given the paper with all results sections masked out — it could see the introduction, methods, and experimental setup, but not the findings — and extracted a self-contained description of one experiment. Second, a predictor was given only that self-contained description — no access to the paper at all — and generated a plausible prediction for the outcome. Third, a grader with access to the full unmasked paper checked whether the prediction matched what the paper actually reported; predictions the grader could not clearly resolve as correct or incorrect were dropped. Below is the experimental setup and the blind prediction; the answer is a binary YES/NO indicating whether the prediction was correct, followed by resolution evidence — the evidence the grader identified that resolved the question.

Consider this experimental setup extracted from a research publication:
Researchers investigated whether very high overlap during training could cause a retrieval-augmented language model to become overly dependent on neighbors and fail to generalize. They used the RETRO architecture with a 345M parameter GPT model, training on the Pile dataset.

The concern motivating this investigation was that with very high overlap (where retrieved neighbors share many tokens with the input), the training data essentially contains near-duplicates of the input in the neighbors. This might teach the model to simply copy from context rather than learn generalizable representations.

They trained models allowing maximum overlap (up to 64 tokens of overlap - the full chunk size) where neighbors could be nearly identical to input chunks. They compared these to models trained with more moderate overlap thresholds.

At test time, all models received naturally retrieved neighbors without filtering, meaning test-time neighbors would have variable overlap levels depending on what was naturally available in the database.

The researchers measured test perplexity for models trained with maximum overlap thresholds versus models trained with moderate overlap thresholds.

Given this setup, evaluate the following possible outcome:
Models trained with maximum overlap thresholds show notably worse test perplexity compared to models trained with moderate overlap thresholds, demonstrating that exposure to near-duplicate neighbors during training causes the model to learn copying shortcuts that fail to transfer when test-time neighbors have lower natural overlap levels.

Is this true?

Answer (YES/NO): NO